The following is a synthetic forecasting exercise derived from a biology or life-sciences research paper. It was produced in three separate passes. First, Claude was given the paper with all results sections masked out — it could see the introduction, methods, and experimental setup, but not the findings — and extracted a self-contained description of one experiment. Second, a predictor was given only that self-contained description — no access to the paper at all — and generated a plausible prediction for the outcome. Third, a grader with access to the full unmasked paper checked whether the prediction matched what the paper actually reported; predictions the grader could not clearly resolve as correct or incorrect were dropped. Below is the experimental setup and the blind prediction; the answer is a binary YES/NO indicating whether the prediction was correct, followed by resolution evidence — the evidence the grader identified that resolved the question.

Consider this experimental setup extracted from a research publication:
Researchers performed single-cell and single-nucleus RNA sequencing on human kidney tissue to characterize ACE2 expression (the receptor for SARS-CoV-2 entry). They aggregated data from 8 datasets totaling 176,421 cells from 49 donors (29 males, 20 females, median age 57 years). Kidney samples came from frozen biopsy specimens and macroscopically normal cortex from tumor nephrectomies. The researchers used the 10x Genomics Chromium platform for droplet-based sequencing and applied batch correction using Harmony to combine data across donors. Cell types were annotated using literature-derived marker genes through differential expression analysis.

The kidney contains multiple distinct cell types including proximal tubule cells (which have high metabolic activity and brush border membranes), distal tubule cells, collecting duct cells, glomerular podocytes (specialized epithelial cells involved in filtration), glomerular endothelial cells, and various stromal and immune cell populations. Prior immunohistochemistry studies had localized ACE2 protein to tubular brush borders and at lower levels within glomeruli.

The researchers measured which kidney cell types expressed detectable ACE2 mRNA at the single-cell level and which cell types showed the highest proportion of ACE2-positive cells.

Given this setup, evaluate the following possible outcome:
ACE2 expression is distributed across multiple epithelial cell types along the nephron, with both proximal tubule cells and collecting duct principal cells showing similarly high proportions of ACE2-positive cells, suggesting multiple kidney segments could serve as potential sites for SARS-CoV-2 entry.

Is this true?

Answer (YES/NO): NO